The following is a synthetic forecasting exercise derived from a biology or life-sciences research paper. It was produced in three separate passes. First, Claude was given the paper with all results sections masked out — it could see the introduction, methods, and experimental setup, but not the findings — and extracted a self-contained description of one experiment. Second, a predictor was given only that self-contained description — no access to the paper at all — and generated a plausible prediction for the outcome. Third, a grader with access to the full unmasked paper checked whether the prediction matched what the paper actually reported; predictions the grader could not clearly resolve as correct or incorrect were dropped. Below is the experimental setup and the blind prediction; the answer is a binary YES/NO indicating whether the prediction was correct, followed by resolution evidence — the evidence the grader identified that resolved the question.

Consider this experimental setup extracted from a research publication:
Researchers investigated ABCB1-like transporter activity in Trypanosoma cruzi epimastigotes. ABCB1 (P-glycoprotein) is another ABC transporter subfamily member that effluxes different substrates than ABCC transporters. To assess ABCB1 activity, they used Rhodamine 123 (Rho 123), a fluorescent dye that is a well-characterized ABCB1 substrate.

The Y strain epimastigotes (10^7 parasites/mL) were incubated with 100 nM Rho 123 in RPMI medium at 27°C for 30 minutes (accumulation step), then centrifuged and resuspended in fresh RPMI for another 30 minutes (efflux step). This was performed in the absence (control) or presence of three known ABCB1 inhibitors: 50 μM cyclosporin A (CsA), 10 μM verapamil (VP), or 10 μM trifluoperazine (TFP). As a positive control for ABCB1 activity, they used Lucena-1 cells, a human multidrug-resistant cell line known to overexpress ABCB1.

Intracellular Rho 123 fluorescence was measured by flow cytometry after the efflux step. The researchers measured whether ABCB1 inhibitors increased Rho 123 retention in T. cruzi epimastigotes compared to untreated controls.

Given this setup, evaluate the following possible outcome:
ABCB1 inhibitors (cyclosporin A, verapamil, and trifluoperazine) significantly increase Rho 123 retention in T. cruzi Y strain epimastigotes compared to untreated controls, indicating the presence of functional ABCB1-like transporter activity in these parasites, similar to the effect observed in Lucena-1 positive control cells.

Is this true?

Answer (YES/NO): NO